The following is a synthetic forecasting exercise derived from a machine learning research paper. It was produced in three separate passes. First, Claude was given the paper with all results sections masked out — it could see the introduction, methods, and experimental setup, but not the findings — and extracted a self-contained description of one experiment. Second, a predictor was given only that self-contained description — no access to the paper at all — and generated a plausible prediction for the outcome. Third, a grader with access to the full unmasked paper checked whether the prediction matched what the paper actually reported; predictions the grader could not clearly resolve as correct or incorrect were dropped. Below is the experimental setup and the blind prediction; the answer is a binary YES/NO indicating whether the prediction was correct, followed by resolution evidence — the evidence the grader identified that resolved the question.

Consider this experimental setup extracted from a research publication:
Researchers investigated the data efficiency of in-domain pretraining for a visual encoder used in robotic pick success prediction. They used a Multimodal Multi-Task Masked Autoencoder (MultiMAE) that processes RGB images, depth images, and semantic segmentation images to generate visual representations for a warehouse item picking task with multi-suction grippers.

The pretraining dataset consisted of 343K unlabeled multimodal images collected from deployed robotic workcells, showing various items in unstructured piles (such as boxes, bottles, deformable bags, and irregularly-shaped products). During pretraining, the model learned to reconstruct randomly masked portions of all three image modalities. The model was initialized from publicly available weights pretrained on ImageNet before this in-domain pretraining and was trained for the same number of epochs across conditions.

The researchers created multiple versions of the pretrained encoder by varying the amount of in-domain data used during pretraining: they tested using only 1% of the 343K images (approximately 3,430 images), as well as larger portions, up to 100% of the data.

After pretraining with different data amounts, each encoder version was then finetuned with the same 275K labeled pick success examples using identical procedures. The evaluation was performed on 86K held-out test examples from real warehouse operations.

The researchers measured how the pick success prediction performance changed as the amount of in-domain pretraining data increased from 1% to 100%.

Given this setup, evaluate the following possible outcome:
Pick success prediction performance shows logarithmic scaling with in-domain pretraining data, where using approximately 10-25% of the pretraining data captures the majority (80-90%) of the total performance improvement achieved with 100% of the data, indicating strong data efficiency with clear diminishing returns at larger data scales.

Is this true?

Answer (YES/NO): YES